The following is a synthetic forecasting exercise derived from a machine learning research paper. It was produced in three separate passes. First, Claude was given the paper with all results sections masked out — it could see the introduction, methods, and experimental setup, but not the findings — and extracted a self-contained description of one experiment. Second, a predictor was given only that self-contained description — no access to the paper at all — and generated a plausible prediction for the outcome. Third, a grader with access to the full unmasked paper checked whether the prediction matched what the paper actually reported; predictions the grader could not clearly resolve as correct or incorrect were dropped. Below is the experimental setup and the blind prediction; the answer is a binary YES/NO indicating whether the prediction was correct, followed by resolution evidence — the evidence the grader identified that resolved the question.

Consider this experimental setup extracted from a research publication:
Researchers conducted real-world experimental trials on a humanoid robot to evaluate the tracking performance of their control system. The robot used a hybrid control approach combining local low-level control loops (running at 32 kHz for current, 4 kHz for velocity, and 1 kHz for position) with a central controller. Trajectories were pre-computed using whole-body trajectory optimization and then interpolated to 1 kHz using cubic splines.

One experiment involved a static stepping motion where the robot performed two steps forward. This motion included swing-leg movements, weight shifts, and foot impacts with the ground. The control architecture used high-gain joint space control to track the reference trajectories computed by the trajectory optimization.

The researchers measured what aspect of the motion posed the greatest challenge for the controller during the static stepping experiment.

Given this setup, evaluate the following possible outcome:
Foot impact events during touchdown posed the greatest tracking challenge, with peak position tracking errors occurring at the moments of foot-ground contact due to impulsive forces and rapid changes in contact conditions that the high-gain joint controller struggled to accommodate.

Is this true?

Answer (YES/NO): NO